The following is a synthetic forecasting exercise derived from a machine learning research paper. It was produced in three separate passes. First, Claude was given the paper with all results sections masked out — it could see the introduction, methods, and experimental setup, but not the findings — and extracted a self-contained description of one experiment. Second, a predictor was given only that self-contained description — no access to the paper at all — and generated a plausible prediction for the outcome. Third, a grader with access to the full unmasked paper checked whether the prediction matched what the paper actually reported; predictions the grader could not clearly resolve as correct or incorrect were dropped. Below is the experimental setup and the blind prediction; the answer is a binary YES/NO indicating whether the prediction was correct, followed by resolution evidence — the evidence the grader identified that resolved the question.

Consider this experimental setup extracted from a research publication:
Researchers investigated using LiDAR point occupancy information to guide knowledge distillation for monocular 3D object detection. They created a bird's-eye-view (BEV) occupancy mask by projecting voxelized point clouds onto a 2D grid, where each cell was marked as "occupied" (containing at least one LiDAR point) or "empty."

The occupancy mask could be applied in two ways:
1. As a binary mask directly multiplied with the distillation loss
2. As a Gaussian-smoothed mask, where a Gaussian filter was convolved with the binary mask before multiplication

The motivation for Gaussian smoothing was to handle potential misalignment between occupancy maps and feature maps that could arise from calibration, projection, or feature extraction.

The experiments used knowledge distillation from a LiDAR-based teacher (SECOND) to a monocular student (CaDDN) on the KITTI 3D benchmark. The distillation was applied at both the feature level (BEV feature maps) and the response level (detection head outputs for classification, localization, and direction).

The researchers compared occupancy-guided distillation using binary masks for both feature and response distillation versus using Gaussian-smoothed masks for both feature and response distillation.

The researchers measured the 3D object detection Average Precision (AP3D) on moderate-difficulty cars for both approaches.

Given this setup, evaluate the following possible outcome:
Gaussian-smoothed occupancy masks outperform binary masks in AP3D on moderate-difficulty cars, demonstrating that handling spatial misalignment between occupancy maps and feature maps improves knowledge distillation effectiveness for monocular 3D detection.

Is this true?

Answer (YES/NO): YES